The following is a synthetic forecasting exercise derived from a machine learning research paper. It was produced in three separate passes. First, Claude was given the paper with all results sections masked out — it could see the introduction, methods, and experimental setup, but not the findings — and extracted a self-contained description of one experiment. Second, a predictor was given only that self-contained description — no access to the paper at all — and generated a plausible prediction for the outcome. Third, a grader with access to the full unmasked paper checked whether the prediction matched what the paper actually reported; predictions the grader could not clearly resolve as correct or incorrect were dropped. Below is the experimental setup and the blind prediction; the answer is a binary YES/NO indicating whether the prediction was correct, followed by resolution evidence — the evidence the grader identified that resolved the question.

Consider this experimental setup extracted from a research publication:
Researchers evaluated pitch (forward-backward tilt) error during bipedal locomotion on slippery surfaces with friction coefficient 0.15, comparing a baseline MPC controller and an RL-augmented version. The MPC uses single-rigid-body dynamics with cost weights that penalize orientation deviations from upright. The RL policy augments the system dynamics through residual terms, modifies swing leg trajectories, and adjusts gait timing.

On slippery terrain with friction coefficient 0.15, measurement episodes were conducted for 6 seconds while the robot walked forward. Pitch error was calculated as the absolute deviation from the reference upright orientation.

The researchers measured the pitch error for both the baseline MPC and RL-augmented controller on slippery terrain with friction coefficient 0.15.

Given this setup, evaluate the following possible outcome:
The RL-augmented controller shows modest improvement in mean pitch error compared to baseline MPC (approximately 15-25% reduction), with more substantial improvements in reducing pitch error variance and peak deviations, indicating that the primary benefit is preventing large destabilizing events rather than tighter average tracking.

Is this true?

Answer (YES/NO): NO